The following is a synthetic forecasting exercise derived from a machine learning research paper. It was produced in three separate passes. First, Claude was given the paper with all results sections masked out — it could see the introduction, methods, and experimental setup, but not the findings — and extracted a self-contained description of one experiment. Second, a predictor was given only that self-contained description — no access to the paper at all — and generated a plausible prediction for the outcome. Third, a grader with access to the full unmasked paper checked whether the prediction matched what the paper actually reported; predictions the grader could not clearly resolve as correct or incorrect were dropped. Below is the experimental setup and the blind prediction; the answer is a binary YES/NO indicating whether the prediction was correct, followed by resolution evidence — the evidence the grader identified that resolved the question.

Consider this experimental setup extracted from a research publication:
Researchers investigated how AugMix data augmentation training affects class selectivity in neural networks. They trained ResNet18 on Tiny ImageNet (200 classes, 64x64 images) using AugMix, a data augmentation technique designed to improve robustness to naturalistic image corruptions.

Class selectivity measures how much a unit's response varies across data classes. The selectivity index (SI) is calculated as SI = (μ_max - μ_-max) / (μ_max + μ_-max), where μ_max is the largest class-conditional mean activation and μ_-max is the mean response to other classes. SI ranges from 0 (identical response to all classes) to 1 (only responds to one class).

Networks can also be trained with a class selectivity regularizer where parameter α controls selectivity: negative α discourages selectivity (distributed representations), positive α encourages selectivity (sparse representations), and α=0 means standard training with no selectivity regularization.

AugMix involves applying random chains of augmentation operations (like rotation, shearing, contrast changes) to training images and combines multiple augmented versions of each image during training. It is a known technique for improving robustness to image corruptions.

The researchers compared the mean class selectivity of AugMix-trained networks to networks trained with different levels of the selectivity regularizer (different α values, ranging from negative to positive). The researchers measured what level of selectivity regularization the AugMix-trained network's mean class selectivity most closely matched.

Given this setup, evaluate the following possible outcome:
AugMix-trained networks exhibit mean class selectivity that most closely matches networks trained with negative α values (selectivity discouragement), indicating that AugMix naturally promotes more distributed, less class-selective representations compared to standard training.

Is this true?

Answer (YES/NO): YES